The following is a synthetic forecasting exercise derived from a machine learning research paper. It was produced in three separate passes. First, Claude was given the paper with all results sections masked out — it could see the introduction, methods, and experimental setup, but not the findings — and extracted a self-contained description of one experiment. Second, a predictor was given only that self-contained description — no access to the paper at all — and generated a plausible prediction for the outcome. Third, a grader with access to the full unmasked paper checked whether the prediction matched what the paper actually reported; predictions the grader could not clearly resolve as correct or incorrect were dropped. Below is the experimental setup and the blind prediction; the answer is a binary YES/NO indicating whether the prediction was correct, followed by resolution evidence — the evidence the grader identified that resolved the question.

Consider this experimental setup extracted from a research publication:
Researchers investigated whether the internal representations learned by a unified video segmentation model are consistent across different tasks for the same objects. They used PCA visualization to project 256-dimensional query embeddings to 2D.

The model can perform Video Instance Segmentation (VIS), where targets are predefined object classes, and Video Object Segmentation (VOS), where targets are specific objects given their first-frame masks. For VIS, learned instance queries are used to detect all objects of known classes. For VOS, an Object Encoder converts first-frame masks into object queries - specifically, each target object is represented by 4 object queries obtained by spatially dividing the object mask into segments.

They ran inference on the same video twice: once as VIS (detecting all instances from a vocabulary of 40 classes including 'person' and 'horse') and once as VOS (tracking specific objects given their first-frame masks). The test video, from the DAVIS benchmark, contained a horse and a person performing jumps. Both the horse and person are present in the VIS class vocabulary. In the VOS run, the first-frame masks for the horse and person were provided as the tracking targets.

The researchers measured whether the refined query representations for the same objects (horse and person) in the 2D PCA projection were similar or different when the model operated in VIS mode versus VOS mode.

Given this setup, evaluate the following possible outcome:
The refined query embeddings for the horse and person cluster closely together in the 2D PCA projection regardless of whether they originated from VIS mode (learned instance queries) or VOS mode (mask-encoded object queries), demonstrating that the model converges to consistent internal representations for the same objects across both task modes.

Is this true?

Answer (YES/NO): YES